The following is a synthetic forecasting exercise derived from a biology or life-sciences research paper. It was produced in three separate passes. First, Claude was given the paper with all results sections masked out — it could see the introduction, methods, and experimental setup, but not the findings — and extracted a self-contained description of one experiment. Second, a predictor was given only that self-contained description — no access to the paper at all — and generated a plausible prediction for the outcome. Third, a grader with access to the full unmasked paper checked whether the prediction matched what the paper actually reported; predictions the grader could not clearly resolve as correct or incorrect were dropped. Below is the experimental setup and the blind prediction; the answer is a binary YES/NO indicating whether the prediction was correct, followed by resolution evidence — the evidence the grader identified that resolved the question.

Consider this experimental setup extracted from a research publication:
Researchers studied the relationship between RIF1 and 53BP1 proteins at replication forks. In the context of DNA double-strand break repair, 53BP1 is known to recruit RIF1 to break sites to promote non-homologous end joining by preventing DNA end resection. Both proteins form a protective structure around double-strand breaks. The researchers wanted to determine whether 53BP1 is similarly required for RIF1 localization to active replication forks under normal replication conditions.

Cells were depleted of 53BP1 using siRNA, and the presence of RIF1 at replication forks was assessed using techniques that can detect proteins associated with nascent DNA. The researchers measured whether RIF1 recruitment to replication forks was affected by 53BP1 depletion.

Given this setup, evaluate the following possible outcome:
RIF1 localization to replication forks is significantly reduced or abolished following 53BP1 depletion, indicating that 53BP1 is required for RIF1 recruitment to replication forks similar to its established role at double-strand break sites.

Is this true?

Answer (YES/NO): NO